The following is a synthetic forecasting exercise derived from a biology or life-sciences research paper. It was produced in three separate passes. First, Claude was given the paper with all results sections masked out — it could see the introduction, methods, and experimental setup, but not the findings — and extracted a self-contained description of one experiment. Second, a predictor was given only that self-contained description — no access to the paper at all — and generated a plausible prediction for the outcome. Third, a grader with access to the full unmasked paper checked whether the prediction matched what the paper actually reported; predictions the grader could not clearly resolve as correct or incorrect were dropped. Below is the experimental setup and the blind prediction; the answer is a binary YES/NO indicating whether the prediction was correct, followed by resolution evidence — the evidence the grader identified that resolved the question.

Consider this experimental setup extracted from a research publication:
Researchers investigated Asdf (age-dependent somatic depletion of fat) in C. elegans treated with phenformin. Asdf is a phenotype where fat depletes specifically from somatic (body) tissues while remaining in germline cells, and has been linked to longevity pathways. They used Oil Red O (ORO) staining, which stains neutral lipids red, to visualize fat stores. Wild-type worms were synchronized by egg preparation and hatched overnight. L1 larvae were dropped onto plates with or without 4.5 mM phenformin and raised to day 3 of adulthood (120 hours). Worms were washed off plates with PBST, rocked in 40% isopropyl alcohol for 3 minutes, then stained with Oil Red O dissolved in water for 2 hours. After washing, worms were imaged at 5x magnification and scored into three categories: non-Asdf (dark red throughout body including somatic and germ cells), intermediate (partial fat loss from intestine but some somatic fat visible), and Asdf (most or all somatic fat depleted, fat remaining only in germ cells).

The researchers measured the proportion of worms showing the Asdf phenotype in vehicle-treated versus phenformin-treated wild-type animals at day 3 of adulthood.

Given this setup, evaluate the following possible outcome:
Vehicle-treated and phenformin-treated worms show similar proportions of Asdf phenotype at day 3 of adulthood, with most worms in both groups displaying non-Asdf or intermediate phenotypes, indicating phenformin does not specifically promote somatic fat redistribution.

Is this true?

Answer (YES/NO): NO